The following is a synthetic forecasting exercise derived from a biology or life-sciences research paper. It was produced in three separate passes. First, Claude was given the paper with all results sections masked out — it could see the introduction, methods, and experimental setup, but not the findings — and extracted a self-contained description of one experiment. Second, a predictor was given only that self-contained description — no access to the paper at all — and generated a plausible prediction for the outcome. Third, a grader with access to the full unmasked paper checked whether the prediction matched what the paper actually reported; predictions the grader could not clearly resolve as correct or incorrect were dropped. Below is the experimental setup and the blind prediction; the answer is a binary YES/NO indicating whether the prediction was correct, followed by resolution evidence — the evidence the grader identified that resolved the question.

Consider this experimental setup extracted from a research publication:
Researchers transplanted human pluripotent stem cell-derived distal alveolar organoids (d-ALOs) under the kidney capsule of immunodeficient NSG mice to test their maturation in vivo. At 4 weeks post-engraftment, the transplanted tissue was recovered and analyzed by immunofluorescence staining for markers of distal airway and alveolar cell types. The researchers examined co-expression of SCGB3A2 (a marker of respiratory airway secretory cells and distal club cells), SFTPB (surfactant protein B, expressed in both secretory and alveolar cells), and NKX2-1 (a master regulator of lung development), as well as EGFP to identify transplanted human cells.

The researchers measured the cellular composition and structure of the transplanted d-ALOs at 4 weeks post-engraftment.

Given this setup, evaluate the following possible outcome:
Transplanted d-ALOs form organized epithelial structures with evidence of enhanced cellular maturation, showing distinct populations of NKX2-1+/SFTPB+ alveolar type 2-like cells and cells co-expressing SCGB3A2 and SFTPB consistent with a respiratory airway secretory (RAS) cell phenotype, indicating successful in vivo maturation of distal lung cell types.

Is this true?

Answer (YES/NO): NO